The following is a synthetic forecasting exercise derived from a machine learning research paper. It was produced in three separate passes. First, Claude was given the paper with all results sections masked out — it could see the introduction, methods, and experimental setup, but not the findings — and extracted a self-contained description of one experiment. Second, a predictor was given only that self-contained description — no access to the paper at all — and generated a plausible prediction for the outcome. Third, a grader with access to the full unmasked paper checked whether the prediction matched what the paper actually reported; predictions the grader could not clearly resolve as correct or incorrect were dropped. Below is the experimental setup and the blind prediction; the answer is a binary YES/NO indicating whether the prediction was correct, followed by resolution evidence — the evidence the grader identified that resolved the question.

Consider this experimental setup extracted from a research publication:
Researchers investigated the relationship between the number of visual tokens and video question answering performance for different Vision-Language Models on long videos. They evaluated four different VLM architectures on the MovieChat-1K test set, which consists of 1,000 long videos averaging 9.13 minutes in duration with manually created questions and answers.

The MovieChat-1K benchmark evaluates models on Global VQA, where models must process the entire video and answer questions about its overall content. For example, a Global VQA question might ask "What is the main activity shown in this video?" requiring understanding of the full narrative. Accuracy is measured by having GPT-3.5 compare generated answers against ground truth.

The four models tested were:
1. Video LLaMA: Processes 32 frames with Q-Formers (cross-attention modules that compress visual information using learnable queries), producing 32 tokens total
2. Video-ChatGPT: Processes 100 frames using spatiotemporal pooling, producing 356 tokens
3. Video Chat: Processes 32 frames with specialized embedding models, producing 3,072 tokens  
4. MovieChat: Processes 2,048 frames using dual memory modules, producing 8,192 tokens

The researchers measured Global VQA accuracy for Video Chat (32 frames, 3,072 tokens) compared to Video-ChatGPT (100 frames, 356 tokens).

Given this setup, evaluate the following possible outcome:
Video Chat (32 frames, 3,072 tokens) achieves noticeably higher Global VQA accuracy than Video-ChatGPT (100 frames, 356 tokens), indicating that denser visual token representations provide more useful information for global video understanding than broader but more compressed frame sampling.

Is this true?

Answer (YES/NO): YES